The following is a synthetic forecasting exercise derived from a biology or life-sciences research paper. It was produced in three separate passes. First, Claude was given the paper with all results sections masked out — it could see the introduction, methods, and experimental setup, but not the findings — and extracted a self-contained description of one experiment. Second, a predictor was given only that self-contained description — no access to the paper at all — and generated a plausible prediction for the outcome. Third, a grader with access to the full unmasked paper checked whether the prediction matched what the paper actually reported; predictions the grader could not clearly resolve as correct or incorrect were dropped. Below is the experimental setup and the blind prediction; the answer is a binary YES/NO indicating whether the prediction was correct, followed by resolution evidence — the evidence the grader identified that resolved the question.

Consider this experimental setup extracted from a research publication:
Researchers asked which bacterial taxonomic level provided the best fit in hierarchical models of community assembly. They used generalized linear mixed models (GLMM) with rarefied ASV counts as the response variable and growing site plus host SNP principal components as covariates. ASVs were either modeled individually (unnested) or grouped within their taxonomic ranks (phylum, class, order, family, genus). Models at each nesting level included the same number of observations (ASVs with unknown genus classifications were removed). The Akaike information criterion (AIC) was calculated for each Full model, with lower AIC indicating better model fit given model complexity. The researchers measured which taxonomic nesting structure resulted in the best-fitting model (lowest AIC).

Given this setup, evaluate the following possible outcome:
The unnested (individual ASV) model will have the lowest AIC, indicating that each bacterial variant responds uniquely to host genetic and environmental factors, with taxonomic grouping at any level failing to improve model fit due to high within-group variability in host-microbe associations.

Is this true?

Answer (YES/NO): YES